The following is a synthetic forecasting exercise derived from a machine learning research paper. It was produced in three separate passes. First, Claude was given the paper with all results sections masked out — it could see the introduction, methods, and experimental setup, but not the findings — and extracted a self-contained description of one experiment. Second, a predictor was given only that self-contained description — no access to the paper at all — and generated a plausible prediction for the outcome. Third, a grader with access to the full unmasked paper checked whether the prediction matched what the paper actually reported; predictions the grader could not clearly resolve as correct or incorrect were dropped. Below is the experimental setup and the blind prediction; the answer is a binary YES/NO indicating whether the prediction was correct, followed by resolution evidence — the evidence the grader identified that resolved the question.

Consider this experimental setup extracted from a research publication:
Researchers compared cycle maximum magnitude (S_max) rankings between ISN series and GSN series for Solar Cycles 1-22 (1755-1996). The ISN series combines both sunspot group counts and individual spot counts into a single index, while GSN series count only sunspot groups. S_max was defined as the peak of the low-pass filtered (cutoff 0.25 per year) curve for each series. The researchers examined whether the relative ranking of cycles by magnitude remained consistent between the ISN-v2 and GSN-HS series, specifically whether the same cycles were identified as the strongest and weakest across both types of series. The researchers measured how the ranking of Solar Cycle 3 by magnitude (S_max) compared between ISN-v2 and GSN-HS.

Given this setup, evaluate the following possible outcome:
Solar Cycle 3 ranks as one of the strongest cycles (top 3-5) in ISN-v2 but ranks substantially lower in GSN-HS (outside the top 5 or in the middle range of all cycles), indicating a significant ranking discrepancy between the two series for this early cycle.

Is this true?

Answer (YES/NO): YES